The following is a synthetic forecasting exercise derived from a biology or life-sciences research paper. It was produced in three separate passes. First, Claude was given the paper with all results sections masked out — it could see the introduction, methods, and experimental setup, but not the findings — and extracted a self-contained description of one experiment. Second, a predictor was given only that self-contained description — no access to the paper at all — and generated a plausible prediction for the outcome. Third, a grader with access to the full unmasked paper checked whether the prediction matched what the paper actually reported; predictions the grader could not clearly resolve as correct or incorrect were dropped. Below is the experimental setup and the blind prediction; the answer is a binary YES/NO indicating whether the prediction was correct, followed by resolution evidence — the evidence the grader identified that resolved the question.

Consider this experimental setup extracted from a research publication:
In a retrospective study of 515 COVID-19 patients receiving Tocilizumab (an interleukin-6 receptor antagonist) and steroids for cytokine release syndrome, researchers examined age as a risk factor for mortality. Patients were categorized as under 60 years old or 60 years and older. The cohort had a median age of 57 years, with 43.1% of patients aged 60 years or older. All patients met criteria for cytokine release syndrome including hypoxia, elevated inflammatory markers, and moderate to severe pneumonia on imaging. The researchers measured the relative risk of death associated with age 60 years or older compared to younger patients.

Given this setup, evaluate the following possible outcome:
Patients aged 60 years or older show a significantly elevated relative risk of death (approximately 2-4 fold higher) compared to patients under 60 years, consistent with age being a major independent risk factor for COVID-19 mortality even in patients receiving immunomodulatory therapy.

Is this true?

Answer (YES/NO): NO